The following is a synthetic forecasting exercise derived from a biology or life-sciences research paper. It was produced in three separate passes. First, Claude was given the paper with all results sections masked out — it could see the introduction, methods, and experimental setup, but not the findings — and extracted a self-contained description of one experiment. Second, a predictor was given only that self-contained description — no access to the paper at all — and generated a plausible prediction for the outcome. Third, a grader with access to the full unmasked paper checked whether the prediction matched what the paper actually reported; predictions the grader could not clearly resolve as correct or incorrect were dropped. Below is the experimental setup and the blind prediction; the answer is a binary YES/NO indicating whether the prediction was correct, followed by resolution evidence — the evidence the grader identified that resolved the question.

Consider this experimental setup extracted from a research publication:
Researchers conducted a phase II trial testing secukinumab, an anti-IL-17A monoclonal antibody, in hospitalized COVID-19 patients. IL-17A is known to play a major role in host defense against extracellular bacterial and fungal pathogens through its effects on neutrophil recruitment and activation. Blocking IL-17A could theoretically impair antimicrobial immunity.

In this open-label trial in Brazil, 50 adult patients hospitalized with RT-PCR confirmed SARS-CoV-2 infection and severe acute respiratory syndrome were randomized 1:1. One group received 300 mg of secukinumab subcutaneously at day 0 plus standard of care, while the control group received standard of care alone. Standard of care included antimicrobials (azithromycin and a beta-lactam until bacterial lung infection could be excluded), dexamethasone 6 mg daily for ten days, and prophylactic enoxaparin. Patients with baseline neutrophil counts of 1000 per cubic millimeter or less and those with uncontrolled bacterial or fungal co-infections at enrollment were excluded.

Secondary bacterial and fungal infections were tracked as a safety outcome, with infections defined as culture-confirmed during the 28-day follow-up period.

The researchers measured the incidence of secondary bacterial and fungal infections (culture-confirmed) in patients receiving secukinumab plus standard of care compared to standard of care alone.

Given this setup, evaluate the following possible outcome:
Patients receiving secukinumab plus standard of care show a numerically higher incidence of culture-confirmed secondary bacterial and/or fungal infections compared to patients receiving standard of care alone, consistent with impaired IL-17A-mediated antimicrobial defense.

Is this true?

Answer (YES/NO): YES